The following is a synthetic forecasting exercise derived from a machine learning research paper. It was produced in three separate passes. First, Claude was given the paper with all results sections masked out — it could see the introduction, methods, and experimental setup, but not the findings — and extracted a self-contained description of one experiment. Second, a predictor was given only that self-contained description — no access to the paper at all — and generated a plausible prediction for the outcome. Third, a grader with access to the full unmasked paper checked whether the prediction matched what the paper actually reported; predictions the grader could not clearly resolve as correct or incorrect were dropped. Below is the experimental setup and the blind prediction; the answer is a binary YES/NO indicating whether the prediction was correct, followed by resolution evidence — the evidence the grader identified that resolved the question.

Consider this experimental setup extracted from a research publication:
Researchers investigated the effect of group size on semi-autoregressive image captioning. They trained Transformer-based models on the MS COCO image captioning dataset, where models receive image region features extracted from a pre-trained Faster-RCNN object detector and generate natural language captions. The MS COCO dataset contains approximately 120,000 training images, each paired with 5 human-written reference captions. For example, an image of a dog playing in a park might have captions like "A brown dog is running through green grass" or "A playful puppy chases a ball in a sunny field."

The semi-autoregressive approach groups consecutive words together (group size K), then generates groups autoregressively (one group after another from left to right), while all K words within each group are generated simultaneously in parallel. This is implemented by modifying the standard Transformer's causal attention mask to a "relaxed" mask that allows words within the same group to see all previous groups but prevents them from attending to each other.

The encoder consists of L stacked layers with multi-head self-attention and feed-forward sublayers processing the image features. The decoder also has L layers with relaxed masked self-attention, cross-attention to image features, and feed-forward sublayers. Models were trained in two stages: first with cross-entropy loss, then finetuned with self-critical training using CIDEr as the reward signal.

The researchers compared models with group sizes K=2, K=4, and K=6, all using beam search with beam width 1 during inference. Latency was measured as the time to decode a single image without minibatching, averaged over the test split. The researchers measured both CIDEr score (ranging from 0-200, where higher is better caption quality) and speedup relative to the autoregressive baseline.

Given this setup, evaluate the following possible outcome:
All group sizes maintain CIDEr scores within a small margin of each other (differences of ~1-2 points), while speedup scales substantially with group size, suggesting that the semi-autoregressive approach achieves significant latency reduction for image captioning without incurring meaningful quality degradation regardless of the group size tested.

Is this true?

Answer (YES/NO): NO